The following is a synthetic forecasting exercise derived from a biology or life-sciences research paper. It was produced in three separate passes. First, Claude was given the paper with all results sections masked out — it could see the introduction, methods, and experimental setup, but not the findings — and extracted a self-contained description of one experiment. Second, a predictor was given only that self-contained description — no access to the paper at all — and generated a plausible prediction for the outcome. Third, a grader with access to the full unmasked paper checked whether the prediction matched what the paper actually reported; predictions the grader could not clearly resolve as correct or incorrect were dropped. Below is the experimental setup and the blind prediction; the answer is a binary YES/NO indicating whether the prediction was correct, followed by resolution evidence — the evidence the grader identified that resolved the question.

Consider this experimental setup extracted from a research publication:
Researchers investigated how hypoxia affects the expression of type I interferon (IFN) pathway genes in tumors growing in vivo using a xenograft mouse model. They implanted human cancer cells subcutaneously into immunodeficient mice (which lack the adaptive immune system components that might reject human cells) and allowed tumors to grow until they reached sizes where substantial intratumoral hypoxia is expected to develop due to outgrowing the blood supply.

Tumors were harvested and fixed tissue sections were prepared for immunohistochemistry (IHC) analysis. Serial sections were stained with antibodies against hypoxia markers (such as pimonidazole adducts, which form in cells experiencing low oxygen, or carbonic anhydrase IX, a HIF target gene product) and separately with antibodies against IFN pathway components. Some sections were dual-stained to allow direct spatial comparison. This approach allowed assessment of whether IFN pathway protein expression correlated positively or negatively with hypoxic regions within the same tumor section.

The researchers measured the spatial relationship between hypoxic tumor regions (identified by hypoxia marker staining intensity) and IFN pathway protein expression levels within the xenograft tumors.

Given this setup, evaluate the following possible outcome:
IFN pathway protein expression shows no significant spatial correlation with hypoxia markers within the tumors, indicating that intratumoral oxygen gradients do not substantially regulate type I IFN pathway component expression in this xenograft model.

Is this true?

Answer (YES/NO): NO